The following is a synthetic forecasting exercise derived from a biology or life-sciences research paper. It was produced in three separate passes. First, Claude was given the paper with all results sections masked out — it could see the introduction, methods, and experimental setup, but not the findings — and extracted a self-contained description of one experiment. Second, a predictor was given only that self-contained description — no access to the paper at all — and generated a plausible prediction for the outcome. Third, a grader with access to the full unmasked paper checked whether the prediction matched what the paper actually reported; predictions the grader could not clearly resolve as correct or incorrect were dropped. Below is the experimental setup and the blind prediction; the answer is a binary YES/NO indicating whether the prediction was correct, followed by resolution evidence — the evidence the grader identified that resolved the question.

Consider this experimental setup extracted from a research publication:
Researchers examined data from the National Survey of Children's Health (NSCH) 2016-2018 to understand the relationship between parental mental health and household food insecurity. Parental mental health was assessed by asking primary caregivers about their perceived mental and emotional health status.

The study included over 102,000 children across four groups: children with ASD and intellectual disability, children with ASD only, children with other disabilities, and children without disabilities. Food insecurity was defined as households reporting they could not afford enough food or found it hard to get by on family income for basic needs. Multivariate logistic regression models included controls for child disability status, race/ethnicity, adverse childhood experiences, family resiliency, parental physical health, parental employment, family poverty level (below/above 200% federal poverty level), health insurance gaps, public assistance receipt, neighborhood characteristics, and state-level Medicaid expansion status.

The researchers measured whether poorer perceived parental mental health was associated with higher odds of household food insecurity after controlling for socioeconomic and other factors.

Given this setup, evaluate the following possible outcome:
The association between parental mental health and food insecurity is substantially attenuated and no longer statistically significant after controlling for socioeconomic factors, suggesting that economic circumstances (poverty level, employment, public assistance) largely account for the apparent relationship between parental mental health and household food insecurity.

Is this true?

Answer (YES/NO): NO